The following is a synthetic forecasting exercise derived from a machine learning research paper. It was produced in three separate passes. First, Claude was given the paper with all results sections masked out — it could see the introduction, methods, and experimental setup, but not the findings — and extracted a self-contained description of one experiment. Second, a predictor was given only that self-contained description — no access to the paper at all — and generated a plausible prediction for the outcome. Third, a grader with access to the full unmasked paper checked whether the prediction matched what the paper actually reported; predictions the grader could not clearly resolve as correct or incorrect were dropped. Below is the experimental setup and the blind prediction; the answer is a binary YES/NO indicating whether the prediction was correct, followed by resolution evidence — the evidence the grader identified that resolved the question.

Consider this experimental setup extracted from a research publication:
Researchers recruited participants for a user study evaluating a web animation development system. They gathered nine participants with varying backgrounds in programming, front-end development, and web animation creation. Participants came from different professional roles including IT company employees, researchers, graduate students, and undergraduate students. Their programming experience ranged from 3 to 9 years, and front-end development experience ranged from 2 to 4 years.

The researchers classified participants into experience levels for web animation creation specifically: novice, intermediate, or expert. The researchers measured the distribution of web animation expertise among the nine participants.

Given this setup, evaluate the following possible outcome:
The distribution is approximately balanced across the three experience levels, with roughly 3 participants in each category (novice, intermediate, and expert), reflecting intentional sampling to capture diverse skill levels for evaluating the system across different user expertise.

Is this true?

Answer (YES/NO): YES